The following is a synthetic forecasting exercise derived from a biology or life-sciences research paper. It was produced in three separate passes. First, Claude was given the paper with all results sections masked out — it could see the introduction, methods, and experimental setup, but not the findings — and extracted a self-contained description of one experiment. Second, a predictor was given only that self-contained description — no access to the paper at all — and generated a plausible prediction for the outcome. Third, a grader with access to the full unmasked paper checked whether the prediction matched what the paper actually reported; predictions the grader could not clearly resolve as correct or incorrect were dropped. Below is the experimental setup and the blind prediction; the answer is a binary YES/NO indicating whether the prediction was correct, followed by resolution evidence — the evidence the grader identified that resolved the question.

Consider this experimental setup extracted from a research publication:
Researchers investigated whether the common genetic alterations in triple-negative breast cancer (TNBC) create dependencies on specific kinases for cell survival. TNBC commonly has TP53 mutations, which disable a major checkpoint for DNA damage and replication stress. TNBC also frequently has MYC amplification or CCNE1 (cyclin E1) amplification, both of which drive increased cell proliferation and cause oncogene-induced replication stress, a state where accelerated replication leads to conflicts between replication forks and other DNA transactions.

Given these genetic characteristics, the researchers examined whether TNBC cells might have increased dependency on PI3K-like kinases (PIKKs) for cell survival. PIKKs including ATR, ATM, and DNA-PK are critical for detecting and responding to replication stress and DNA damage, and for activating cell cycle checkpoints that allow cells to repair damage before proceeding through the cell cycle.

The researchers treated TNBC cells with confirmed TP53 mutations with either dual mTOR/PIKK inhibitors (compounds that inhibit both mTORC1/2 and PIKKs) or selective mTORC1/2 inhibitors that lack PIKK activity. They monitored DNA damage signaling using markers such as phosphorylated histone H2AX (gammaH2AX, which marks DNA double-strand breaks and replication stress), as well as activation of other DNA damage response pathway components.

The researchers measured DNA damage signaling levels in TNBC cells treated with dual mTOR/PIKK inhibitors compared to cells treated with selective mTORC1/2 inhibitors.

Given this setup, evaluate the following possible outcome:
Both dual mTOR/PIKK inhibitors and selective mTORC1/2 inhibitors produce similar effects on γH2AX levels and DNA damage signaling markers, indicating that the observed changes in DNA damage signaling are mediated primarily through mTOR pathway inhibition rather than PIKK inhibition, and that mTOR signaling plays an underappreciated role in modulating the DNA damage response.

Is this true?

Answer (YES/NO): NO